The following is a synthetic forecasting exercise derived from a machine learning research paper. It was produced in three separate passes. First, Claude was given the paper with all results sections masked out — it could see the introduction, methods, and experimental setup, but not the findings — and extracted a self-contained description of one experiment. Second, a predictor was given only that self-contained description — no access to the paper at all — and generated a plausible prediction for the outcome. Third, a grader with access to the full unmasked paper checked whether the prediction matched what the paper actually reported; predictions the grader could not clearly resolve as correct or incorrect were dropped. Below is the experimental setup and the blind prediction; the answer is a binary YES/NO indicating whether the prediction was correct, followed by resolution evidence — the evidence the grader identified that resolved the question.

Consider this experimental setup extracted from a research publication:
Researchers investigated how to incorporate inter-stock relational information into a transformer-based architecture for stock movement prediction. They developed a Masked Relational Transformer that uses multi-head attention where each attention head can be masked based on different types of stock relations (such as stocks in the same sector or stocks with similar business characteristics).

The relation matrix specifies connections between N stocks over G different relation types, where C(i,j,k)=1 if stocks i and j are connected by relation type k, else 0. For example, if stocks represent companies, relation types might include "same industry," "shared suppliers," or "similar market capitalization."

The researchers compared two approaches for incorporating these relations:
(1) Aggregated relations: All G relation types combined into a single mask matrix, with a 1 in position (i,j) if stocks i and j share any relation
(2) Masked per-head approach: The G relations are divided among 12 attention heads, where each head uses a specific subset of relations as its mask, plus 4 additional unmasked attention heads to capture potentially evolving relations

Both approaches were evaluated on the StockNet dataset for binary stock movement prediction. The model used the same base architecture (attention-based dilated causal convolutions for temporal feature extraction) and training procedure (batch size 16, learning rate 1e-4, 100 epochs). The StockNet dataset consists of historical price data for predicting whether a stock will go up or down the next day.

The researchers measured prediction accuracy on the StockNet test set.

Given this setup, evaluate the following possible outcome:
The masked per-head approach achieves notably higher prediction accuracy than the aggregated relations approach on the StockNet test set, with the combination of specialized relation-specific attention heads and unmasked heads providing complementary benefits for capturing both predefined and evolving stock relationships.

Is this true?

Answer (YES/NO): YES